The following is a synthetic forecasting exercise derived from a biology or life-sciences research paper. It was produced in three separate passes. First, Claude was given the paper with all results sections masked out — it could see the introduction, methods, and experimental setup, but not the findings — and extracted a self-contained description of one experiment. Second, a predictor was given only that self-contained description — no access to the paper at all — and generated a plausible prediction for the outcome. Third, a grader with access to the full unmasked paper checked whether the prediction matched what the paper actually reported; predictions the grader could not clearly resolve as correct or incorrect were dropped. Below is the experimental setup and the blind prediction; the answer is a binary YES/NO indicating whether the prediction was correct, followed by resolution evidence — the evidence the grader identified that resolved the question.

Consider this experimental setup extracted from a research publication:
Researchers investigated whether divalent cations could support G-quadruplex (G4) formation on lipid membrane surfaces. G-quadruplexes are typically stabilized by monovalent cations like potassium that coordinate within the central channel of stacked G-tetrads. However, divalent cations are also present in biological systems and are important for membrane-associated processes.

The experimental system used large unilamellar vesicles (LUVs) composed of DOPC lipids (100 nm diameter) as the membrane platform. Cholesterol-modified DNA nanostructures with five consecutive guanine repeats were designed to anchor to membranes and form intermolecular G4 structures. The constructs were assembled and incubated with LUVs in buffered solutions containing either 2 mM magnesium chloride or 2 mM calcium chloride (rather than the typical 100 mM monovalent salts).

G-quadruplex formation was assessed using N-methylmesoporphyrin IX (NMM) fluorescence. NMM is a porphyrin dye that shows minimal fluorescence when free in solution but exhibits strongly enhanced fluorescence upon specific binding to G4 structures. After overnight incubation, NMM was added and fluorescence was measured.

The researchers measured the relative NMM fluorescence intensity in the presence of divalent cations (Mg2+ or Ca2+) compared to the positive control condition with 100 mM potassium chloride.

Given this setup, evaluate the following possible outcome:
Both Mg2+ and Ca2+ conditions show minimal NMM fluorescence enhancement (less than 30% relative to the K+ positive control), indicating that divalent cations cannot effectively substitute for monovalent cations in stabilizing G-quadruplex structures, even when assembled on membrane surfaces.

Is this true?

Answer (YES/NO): NO